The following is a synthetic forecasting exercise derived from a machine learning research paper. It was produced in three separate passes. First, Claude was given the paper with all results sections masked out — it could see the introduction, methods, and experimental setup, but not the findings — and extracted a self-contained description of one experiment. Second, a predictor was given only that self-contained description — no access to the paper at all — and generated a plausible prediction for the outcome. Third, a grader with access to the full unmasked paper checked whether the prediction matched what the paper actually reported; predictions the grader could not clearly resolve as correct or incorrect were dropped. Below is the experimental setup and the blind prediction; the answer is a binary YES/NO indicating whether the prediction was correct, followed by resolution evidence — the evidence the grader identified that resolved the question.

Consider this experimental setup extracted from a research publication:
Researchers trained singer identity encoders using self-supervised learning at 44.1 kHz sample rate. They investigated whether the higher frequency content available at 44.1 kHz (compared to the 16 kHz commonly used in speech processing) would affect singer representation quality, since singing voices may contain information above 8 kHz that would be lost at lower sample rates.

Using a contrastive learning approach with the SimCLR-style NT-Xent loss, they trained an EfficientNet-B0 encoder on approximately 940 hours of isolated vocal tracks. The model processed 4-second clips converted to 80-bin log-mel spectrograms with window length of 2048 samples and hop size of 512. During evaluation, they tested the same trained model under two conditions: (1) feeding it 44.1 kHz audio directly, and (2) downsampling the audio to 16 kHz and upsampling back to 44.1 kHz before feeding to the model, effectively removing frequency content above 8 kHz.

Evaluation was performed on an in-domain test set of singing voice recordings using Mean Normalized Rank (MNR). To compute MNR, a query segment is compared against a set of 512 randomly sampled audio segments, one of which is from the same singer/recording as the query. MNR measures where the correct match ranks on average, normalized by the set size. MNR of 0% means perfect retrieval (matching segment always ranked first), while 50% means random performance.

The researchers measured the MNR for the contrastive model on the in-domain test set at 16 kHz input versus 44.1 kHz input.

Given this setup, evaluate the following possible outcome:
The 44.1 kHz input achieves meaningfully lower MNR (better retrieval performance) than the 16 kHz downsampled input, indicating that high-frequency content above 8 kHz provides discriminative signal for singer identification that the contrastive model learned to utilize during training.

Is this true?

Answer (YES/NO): YES